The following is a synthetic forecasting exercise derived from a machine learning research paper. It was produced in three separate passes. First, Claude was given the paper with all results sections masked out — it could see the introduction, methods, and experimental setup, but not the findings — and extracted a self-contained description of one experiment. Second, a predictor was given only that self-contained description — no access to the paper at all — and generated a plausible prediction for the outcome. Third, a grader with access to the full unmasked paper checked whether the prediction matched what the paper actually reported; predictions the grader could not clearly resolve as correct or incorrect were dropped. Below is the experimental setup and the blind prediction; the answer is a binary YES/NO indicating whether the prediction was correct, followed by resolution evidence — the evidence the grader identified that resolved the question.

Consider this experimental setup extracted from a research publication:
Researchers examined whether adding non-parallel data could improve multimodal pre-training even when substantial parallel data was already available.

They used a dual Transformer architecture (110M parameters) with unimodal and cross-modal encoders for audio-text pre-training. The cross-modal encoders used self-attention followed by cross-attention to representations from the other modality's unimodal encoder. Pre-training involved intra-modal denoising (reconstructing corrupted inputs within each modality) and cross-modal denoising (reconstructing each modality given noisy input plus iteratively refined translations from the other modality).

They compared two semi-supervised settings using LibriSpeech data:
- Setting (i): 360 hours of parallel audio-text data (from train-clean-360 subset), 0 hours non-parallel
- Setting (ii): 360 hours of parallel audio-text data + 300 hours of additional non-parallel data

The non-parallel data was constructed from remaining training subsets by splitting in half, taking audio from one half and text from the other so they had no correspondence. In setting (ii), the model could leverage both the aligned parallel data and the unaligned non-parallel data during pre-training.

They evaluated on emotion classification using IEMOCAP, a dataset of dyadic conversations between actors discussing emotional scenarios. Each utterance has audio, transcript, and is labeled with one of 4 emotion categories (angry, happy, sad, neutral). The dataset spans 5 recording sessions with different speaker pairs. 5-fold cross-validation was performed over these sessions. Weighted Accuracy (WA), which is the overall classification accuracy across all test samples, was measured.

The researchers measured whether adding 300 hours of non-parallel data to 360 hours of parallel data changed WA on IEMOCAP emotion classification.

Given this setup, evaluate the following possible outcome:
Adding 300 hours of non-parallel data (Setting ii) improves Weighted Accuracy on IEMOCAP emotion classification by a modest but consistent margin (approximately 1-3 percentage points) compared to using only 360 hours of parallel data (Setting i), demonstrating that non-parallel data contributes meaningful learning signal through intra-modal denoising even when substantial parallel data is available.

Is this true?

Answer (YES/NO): NO